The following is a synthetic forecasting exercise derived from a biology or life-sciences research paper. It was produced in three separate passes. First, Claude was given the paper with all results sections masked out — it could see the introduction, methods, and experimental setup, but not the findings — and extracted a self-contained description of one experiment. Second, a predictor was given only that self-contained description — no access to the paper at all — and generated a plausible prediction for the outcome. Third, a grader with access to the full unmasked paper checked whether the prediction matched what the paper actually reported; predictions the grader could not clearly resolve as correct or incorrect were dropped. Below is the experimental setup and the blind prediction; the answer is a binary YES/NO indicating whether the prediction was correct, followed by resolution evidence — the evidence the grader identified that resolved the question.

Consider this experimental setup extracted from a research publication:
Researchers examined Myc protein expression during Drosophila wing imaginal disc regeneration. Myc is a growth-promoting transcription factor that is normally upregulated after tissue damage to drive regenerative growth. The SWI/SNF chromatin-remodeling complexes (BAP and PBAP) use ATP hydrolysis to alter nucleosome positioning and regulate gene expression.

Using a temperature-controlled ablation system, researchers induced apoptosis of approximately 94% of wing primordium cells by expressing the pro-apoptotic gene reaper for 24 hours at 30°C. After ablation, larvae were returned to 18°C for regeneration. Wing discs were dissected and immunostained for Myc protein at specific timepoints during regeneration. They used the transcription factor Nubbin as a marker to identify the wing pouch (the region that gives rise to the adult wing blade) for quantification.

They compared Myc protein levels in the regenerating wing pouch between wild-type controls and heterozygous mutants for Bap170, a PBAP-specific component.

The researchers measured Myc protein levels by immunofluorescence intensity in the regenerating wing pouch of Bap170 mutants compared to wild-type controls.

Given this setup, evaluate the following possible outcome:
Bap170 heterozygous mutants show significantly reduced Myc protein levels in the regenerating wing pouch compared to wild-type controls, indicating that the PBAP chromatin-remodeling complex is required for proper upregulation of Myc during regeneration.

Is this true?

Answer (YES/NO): YES